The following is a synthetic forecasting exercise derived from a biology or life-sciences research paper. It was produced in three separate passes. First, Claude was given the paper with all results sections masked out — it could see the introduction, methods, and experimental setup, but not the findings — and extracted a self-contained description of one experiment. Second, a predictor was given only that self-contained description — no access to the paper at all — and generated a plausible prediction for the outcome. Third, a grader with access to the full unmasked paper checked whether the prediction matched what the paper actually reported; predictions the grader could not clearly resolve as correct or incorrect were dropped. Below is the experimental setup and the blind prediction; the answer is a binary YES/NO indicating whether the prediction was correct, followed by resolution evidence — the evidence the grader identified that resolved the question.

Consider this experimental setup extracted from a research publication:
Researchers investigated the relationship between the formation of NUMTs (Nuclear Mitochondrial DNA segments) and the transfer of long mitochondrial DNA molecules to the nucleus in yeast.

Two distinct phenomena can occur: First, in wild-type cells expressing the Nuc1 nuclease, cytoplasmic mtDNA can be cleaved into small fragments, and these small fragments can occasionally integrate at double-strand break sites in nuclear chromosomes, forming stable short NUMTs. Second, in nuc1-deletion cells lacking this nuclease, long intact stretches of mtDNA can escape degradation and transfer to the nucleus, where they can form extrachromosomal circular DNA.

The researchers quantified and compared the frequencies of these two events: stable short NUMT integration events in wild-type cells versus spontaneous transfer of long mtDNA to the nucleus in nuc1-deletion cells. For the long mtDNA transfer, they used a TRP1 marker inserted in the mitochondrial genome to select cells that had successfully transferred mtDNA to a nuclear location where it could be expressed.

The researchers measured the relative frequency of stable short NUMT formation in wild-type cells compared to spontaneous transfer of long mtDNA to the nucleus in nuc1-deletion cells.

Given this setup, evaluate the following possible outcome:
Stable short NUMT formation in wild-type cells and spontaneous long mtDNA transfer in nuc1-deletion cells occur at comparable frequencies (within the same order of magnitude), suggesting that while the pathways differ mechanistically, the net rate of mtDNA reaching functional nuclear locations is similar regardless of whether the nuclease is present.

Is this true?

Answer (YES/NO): NO